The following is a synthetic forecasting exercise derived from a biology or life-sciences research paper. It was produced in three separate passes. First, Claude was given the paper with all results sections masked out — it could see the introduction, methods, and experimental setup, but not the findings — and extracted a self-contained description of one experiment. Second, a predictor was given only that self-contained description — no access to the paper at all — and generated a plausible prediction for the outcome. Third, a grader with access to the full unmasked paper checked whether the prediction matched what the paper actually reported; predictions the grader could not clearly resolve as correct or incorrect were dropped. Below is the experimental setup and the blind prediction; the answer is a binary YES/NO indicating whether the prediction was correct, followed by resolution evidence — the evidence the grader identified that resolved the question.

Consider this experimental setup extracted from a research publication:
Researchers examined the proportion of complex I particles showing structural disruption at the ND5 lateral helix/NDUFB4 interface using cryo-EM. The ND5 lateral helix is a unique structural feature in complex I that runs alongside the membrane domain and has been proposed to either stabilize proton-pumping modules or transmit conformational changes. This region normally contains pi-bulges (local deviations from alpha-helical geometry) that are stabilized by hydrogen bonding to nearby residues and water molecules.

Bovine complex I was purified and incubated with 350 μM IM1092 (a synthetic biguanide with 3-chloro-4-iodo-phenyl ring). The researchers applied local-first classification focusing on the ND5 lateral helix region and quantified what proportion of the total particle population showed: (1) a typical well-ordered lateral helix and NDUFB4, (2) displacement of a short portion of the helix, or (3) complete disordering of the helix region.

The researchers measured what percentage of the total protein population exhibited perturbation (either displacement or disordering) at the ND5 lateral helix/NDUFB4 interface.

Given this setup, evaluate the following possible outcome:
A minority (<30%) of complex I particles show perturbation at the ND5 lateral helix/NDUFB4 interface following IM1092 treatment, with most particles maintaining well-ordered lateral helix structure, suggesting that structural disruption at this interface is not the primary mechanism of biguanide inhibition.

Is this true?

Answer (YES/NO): NO